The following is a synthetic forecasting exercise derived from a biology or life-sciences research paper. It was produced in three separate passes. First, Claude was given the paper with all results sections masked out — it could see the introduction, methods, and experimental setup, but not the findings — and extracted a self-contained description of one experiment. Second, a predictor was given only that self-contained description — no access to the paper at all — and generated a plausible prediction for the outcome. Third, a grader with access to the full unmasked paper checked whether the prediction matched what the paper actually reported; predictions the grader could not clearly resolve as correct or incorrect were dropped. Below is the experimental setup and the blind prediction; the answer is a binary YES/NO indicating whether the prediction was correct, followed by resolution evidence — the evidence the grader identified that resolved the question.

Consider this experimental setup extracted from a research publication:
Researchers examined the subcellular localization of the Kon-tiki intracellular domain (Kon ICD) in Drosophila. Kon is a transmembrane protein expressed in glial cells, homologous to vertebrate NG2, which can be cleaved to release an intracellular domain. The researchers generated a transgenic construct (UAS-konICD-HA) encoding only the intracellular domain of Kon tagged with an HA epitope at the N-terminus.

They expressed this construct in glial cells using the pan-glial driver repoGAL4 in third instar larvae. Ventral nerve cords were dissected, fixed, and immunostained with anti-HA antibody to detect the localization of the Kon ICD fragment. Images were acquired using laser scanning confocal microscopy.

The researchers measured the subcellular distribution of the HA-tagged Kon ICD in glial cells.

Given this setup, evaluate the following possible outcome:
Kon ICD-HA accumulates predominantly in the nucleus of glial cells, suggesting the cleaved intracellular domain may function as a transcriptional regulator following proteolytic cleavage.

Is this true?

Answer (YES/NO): NO